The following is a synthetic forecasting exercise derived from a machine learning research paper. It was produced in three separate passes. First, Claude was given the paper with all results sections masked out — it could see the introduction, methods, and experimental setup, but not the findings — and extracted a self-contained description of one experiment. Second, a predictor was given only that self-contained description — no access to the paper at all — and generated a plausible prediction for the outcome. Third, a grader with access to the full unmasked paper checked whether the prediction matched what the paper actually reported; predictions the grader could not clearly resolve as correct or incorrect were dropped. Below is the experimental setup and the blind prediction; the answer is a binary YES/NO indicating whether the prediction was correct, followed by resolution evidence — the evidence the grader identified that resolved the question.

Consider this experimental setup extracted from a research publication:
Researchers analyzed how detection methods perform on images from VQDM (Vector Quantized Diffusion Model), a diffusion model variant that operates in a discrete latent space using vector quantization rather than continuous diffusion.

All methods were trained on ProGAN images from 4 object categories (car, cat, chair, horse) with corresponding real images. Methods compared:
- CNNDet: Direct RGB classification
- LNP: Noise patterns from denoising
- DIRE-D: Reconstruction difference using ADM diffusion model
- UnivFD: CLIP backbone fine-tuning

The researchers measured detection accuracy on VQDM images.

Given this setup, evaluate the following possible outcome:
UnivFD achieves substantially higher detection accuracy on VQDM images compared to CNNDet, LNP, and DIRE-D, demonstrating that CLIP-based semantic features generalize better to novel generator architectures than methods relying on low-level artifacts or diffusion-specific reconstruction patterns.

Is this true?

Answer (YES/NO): NO